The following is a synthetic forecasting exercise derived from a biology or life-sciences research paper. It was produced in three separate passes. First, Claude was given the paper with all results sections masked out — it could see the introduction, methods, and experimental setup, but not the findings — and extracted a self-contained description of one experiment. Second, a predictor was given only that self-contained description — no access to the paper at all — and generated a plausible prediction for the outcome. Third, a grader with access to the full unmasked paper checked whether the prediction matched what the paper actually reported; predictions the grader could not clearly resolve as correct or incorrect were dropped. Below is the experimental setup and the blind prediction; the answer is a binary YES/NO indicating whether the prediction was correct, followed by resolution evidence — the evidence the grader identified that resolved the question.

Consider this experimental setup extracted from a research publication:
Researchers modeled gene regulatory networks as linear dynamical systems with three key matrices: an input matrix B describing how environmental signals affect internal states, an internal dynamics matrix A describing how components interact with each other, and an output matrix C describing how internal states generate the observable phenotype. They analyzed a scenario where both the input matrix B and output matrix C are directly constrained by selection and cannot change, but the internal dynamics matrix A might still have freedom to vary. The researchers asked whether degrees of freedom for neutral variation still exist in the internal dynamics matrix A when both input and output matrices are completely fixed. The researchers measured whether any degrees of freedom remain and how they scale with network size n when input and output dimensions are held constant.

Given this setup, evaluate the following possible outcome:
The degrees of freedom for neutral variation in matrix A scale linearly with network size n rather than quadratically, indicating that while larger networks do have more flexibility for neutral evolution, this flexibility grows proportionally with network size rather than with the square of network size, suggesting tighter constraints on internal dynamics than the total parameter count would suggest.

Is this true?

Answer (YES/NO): NO